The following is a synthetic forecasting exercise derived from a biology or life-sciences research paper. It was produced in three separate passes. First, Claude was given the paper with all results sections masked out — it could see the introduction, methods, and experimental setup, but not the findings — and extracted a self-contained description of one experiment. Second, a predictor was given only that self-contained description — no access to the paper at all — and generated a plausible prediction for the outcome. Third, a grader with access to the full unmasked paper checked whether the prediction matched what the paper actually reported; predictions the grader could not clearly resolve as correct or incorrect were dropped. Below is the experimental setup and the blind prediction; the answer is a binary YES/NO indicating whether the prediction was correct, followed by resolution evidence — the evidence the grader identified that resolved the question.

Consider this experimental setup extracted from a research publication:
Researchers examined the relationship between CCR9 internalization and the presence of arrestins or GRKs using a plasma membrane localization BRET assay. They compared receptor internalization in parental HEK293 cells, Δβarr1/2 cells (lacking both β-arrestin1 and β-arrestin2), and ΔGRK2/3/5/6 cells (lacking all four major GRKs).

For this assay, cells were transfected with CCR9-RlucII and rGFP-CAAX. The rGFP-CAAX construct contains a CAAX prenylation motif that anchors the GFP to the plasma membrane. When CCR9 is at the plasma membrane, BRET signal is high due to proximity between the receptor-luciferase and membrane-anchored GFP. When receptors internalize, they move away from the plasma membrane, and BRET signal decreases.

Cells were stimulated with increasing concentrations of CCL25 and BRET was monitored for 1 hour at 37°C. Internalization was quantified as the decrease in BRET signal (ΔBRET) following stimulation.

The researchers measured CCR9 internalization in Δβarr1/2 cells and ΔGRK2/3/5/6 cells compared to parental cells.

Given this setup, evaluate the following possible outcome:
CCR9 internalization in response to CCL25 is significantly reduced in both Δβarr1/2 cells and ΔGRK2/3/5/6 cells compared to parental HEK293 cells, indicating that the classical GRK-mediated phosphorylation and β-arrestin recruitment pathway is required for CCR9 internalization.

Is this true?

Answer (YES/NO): NO